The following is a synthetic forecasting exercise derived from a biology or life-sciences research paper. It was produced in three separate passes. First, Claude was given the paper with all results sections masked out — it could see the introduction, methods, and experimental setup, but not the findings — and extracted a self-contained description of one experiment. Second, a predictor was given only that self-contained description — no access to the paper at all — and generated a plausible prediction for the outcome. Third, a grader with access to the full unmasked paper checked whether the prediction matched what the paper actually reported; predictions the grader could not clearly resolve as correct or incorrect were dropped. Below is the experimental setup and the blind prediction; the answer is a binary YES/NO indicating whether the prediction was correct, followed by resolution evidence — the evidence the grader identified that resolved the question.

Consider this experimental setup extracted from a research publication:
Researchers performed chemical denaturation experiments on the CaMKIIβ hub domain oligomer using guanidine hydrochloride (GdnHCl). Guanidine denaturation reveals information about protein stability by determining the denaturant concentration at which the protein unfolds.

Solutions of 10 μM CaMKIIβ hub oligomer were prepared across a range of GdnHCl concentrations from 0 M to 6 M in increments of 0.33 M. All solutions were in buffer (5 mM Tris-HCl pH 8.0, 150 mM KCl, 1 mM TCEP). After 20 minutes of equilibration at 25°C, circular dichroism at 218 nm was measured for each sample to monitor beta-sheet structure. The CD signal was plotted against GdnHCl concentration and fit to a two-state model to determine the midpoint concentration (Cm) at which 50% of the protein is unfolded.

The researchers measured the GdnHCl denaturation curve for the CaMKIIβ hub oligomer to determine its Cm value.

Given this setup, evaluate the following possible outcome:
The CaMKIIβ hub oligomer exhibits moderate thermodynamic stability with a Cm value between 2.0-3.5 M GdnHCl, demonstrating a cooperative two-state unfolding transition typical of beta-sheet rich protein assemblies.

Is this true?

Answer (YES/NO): NO